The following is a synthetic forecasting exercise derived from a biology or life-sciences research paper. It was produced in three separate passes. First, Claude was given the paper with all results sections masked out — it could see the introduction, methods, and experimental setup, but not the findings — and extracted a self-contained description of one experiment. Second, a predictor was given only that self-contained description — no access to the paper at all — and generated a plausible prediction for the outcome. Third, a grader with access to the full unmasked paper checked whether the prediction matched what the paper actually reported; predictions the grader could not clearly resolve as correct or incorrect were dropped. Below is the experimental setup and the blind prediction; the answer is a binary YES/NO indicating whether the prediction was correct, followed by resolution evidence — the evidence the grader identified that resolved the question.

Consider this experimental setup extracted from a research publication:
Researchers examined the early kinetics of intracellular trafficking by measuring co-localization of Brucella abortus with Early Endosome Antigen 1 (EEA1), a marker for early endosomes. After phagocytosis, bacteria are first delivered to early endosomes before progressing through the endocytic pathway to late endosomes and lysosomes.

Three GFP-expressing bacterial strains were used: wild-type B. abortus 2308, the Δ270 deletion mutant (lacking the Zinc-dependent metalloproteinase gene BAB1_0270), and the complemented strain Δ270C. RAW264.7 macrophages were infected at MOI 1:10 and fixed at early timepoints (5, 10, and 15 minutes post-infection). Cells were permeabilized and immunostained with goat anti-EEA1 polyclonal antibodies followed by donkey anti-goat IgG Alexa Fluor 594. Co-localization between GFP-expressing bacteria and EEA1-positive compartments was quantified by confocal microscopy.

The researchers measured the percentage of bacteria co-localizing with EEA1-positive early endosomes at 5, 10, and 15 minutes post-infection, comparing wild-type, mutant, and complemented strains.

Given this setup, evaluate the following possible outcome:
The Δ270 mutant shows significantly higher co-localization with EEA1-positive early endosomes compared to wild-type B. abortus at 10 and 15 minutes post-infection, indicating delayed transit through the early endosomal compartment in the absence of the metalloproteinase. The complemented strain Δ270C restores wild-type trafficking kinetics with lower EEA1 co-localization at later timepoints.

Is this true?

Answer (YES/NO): NO